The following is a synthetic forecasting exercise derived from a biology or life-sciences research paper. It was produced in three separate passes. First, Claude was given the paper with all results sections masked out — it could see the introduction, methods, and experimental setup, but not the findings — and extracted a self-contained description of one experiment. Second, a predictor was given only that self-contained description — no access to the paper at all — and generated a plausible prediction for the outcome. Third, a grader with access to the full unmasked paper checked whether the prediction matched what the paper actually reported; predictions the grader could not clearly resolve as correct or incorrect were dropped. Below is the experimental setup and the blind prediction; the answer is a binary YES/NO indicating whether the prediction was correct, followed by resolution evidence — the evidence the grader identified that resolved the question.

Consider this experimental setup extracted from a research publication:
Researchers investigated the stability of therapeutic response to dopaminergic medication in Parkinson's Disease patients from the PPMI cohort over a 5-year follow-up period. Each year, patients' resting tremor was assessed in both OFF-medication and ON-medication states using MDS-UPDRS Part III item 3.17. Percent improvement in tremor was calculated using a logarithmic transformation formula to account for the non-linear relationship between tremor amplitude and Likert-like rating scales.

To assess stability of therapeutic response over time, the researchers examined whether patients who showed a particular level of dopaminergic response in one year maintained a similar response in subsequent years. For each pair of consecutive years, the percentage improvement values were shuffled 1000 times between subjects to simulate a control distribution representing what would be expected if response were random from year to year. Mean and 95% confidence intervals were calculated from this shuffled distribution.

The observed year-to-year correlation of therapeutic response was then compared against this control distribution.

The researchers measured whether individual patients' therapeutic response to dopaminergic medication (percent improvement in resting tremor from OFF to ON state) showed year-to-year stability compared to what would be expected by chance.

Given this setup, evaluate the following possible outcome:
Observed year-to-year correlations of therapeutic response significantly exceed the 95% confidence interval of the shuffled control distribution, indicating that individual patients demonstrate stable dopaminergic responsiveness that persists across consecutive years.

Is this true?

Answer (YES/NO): YES